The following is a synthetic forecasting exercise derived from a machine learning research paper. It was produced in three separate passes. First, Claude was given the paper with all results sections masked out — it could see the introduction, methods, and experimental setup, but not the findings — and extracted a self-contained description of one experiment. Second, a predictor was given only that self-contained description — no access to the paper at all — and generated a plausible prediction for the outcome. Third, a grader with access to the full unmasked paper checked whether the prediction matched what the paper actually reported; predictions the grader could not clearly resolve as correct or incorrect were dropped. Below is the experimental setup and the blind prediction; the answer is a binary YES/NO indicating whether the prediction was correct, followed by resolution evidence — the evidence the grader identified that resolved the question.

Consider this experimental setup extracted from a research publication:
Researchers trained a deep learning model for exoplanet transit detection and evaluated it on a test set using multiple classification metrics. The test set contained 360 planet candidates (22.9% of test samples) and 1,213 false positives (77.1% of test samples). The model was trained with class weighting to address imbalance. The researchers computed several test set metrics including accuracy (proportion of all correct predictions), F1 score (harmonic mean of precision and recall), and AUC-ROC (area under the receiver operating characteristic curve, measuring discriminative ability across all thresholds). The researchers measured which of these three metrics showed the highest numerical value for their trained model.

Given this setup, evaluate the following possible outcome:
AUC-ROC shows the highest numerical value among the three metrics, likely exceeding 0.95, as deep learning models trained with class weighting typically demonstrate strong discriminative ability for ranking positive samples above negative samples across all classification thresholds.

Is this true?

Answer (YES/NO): YES